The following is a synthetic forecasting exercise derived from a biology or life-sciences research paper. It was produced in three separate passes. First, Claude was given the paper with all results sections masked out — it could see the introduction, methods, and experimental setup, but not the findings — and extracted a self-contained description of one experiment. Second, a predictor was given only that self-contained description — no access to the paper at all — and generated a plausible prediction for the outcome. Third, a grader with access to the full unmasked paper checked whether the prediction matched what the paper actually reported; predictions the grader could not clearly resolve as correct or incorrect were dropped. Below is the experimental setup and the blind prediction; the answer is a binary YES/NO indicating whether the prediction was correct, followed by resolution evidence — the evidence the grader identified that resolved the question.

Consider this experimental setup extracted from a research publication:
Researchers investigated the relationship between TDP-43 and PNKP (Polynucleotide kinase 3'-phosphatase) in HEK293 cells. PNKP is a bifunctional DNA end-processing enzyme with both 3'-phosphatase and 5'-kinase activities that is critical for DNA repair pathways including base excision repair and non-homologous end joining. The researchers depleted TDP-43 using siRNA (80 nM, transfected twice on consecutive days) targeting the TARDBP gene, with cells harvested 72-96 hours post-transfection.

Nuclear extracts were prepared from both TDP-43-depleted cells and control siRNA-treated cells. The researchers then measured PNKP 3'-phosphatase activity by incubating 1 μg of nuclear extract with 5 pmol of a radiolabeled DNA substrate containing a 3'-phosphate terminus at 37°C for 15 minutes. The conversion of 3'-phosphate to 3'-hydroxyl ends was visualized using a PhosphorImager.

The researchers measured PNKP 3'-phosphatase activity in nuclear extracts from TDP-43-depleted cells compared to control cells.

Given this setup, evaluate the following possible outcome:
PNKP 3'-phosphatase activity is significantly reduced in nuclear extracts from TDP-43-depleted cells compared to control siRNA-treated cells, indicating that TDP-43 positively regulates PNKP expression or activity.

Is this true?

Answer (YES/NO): YES